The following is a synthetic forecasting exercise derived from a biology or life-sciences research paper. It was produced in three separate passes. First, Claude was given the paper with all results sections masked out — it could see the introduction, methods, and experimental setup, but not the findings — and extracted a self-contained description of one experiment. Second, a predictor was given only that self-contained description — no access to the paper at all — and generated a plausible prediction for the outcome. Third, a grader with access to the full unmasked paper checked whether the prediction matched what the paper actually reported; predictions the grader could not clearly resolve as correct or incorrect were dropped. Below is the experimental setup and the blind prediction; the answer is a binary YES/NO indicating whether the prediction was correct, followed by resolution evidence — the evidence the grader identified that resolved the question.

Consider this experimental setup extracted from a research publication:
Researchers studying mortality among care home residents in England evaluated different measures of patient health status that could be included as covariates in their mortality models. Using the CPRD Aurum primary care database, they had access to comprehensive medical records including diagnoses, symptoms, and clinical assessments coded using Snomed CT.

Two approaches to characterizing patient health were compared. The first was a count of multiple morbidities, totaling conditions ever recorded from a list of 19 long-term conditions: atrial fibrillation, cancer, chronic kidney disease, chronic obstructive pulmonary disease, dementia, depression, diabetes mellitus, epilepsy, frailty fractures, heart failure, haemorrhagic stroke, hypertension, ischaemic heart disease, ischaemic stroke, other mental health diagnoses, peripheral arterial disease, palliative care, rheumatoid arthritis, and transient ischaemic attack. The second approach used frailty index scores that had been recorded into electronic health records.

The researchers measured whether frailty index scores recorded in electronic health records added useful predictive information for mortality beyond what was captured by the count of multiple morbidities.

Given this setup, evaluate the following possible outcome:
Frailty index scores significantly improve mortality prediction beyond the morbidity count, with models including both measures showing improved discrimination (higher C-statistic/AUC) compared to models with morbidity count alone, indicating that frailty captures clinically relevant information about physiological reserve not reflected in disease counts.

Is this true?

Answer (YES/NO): NO